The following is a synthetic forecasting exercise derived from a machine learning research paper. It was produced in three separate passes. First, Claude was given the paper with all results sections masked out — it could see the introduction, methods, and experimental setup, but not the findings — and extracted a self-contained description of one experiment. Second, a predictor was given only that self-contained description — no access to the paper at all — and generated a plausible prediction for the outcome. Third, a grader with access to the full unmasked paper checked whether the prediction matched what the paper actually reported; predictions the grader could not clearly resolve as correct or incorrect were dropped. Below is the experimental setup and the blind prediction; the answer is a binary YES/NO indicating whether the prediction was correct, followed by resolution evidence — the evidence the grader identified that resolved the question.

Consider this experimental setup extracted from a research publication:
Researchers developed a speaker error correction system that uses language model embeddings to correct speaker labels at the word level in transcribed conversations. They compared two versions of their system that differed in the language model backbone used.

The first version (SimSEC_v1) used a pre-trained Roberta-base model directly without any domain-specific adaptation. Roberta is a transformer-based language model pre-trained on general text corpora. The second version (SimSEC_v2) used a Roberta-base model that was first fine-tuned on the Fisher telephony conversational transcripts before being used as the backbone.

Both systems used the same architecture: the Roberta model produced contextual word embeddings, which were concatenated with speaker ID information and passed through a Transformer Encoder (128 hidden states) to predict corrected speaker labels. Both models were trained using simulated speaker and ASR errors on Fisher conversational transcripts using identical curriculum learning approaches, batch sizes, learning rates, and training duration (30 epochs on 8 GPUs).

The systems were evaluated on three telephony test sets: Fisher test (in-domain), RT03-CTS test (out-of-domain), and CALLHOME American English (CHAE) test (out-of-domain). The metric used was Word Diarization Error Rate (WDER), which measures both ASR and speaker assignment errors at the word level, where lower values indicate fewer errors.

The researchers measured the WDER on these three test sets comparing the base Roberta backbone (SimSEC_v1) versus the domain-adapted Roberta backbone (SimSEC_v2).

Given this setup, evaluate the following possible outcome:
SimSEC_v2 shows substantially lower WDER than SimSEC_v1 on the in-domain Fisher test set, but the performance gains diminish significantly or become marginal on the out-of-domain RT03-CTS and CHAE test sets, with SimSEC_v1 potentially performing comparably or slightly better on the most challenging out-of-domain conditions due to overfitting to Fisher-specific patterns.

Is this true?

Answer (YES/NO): NO